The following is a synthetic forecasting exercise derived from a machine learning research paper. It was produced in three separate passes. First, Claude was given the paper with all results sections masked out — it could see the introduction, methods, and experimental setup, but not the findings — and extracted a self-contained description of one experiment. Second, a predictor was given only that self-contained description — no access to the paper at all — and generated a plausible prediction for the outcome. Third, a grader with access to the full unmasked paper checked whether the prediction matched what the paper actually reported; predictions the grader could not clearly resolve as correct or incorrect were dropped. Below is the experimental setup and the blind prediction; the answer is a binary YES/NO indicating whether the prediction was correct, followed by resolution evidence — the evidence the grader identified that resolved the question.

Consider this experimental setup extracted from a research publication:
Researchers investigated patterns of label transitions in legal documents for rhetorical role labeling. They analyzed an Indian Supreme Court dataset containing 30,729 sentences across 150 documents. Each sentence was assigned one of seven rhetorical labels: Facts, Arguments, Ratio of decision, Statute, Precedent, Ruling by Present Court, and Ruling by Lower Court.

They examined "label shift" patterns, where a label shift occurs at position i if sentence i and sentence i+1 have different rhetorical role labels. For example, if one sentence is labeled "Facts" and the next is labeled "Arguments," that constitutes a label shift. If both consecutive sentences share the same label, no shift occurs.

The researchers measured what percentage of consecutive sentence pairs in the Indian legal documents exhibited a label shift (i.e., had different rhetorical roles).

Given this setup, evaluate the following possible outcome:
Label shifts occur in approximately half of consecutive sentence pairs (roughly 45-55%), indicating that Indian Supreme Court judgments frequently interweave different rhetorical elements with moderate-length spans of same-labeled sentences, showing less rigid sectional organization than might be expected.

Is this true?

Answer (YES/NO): NO